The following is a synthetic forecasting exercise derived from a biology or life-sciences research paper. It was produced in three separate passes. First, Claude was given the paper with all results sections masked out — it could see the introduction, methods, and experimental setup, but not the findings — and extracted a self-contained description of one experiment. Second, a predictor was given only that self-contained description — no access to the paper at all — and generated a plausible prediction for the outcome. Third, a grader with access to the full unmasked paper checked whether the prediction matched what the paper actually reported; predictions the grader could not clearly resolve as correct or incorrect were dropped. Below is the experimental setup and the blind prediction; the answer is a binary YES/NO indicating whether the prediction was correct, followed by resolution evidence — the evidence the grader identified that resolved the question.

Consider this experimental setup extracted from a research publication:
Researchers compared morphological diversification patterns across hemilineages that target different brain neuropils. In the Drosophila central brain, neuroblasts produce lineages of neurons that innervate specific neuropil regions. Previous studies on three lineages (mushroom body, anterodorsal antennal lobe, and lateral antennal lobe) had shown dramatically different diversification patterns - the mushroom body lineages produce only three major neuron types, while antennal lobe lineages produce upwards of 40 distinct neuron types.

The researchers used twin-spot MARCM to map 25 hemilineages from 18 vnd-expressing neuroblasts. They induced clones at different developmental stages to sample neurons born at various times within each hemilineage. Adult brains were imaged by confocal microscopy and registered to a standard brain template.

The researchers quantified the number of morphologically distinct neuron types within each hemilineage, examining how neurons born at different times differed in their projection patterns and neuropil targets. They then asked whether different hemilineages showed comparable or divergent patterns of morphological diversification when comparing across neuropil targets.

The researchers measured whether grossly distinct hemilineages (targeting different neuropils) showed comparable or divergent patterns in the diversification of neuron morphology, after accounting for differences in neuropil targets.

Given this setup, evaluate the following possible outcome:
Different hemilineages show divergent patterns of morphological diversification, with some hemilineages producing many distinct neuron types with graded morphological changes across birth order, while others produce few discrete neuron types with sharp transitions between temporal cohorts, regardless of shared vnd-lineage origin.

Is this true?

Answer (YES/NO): NO